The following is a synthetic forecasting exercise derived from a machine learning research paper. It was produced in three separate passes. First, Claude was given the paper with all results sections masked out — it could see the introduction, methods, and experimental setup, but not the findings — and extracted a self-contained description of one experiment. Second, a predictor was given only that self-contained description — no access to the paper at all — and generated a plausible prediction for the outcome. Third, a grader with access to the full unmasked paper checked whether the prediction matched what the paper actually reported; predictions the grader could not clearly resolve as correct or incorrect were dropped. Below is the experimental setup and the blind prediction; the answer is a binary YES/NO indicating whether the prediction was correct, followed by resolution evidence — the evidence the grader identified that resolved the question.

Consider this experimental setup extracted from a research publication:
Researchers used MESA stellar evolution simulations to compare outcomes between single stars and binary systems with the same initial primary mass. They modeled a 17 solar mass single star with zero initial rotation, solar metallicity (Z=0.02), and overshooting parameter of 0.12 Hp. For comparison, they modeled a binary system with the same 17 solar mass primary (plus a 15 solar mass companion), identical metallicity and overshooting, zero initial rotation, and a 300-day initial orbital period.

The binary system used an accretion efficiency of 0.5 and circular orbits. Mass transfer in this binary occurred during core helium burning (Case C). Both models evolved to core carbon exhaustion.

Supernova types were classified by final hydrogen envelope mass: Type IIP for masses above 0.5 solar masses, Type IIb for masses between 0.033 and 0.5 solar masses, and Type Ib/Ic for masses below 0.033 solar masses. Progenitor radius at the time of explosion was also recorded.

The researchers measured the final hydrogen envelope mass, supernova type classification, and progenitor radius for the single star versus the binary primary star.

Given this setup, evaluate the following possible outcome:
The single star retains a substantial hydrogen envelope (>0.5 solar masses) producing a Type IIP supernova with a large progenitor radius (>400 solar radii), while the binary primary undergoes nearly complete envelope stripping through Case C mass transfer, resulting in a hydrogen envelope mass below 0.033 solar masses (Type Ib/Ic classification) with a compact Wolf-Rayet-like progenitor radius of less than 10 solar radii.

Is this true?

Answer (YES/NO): NO